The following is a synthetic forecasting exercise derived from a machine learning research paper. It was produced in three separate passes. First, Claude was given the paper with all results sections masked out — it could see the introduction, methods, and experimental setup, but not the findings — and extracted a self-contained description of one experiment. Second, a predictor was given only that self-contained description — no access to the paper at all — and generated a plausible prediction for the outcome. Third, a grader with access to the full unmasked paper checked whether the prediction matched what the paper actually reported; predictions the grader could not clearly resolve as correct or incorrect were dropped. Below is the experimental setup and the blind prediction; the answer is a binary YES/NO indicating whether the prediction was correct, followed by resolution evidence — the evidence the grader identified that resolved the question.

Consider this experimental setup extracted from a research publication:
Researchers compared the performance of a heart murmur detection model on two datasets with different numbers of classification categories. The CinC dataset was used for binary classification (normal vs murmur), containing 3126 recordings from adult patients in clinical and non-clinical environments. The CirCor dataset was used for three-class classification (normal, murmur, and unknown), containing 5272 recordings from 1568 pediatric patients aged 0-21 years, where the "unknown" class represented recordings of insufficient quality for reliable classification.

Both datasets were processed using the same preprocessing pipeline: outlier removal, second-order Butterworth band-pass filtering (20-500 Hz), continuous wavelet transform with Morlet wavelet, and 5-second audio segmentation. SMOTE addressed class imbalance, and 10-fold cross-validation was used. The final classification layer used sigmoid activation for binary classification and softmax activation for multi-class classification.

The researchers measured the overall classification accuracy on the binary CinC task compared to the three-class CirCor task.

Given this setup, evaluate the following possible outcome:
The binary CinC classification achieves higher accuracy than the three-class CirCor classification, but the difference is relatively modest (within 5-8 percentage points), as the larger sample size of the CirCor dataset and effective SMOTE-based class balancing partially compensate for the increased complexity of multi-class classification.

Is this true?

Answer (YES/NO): NO